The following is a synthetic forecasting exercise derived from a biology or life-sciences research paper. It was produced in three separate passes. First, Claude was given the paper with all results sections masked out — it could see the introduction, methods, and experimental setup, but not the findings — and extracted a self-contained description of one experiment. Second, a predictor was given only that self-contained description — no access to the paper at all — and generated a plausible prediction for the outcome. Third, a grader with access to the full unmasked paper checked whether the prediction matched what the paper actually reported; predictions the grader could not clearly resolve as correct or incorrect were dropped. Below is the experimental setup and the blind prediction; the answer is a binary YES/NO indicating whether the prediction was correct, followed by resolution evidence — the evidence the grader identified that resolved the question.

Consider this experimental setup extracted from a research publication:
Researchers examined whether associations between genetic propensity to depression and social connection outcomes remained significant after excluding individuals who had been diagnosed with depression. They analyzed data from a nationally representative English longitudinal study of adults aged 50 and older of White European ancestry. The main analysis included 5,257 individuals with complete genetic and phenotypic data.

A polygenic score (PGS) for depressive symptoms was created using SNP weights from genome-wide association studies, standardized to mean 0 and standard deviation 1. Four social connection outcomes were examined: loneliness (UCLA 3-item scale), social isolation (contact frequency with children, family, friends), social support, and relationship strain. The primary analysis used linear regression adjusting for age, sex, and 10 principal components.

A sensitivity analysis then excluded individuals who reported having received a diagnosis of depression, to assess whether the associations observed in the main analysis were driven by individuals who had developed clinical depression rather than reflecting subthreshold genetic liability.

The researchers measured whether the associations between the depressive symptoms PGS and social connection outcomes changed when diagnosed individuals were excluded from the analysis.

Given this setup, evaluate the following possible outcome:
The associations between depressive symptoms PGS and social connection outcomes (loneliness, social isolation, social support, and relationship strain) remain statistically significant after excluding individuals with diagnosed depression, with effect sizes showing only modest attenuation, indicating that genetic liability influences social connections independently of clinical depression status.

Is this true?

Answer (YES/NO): NO